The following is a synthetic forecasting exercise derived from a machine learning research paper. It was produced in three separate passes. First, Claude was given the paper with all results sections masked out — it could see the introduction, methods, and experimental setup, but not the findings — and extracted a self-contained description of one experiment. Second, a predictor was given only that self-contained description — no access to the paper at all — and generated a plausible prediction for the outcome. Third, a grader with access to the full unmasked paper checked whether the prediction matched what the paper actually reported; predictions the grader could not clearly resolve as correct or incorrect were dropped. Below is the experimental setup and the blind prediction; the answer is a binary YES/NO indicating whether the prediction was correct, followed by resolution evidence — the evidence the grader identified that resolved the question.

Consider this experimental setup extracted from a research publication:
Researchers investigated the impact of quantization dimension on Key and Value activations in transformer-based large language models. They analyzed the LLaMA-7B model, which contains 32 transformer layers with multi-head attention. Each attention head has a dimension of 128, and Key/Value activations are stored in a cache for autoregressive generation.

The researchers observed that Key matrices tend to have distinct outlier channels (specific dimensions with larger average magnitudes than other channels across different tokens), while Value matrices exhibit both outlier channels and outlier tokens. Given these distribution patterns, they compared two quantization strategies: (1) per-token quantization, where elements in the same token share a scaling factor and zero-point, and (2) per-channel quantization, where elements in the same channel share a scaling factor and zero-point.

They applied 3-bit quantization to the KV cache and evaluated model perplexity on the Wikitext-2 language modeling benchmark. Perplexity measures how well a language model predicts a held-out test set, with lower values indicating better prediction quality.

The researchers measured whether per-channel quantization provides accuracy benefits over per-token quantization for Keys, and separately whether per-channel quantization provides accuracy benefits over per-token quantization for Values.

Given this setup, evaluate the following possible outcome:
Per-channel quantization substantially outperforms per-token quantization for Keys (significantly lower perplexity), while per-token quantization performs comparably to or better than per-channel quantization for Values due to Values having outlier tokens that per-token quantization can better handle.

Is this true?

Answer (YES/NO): YES